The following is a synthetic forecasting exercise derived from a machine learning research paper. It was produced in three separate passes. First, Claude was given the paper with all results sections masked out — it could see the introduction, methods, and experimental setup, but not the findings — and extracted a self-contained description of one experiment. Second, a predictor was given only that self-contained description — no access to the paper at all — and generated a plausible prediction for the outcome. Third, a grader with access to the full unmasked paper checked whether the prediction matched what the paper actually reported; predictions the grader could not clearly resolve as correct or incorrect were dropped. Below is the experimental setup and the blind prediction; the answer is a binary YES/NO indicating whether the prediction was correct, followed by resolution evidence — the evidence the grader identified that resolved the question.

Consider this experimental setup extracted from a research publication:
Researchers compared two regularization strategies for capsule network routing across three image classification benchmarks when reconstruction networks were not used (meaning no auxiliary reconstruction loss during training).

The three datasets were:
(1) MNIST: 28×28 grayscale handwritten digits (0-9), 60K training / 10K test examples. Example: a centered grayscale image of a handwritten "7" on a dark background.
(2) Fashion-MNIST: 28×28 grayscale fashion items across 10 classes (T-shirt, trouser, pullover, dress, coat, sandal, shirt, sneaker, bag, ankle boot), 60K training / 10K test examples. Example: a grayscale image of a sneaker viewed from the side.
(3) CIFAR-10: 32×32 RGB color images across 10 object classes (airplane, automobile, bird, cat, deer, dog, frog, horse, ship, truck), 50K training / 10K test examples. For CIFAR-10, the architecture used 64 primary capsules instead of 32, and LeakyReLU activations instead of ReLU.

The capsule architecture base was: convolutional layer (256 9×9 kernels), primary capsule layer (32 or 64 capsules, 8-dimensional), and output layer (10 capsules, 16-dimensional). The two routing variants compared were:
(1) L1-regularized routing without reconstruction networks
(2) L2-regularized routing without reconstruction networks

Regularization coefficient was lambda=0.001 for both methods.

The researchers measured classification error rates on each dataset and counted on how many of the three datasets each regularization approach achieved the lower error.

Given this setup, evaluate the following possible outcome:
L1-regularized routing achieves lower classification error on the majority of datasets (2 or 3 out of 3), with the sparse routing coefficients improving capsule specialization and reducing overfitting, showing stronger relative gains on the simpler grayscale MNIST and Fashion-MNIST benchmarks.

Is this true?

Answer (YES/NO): NO